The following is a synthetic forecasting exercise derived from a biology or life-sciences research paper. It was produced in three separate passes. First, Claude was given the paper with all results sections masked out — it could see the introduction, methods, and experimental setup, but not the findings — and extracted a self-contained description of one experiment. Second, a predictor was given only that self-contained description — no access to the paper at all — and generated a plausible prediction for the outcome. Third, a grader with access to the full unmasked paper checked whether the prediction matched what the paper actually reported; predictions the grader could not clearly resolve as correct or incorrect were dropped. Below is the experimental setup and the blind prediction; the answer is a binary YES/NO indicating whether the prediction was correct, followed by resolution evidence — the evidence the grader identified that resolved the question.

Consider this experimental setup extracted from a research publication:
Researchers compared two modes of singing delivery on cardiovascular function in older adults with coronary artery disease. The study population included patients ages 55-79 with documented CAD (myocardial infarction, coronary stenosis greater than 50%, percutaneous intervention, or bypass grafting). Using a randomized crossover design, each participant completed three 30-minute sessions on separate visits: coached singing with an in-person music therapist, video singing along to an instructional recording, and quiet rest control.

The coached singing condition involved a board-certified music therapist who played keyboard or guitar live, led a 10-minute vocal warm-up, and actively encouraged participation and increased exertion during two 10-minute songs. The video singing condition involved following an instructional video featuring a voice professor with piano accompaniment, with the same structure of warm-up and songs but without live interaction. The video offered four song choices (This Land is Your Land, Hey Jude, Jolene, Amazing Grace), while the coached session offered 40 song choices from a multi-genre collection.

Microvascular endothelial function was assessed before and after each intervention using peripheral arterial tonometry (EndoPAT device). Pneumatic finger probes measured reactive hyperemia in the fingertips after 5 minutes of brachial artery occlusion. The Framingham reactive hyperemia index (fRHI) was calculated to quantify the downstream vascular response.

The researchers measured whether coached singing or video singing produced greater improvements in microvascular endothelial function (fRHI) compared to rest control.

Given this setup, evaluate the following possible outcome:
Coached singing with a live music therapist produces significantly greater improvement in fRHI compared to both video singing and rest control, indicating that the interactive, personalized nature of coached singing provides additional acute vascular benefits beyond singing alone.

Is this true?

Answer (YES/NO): NO